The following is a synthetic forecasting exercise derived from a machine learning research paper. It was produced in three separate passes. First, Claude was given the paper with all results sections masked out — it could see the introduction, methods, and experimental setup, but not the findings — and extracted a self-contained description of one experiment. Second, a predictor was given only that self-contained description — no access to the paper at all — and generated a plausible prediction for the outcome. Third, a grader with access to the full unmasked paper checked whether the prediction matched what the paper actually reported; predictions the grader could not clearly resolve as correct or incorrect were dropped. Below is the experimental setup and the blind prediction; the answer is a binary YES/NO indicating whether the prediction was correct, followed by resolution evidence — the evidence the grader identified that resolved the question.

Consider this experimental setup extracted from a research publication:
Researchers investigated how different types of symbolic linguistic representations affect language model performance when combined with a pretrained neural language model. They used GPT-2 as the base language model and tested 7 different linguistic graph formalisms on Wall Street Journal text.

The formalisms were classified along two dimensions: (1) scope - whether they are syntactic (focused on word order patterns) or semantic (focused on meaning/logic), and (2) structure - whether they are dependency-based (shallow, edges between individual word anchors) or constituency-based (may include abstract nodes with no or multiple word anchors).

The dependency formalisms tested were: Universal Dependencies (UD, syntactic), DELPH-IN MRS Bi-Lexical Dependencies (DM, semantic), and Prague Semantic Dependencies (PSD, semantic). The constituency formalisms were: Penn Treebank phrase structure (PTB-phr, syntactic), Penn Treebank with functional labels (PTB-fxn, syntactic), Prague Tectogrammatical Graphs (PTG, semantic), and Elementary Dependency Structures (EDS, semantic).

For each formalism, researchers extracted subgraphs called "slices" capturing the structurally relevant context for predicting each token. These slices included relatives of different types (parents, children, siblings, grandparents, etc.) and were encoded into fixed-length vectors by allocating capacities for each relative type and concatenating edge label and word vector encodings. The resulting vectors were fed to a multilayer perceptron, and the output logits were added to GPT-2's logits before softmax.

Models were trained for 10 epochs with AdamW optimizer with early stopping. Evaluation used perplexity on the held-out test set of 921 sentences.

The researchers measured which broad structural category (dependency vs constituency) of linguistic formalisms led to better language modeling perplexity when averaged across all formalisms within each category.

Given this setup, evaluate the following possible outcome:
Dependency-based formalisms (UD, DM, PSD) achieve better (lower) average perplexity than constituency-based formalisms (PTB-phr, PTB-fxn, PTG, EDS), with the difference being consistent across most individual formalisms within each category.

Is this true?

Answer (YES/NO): NO